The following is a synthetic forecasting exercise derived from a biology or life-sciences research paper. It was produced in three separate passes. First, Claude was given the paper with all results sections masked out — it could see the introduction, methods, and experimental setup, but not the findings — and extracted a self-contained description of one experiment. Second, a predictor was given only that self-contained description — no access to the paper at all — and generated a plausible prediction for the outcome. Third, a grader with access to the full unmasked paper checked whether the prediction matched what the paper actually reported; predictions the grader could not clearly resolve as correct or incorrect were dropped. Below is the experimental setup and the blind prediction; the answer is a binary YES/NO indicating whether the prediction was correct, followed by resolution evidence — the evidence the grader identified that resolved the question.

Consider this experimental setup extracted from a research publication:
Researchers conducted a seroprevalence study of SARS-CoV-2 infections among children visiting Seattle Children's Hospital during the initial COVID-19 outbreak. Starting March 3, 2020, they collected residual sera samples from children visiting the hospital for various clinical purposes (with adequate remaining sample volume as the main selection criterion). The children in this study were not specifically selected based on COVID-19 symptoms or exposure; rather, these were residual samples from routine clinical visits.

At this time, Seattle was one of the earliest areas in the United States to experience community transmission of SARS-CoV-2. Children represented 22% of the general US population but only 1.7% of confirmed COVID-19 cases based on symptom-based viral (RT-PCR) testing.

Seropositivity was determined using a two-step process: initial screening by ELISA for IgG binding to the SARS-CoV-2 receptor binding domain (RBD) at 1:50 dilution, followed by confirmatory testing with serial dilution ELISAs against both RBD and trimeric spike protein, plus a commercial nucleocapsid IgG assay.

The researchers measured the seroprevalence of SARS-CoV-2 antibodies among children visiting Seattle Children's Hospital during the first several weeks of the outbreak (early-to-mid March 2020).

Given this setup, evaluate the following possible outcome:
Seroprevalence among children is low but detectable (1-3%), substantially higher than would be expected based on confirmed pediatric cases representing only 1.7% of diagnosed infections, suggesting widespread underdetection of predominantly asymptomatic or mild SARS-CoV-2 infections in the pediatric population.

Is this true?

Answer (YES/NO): YES